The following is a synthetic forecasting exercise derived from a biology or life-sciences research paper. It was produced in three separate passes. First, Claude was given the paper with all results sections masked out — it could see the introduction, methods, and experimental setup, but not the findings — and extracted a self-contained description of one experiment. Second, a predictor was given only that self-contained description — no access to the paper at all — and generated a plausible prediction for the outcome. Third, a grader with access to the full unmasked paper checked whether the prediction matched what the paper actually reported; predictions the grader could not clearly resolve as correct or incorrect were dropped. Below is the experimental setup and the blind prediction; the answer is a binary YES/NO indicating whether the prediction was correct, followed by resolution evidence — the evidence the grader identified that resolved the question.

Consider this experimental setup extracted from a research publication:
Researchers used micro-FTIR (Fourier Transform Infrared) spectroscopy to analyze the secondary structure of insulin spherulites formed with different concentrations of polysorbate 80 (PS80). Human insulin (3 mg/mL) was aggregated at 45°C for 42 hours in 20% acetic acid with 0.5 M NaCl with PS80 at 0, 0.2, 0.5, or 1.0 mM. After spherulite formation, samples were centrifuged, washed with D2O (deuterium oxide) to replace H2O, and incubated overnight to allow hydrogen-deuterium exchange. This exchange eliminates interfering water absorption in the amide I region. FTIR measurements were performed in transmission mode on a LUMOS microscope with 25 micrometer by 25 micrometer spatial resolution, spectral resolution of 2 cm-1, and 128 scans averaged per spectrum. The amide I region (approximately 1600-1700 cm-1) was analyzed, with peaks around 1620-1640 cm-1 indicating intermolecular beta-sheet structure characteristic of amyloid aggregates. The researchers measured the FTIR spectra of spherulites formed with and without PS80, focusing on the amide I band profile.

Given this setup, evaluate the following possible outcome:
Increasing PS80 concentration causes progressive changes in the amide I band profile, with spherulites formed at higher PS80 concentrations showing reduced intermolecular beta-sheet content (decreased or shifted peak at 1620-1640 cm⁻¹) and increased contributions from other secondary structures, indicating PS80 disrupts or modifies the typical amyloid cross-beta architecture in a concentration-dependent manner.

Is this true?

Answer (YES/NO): NO